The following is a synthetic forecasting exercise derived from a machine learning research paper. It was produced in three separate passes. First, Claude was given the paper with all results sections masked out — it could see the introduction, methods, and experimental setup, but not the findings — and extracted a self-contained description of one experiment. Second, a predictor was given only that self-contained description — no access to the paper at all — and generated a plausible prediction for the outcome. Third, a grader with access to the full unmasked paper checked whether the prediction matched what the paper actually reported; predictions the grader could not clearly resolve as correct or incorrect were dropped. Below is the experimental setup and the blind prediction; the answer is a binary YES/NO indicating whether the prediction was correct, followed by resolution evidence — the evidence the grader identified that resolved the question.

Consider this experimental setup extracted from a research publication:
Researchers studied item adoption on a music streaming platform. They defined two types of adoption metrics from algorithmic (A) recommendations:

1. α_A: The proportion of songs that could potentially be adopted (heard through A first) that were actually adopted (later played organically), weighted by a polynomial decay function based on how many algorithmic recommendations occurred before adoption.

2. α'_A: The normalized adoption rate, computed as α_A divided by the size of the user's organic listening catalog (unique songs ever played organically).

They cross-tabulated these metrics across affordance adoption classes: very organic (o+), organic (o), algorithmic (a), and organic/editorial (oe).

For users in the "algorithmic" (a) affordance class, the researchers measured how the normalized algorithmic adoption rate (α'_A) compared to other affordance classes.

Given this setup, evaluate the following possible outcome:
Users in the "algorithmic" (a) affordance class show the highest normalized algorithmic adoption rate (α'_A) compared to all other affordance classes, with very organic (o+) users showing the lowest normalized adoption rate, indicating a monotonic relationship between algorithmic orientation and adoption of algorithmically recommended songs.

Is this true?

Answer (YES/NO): YES